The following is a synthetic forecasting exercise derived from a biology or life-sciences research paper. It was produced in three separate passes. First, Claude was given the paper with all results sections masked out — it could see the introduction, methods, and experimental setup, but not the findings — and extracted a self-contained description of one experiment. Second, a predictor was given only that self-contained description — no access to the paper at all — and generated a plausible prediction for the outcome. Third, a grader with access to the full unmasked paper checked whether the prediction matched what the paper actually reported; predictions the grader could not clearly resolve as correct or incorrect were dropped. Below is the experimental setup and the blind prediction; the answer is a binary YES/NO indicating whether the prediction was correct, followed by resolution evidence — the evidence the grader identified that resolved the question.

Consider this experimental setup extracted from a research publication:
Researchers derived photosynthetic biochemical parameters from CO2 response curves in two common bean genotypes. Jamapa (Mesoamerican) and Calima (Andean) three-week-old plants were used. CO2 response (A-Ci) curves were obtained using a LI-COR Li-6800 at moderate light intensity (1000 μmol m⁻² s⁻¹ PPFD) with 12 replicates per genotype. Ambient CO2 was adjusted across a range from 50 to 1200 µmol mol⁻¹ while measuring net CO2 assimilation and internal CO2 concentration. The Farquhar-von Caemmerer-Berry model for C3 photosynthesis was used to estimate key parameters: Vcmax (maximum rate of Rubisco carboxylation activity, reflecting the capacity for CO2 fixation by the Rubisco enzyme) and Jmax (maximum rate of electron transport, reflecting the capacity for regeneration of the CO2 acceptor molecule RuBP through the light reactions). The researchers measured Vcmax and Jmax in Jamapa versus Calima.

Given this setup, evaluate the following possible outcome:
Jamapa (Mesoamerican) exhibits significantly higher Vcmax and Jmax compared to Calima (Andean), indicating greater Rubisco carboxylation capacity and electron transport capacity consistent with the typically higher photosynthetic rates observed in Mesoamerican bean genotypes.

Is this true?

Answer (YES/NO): YES